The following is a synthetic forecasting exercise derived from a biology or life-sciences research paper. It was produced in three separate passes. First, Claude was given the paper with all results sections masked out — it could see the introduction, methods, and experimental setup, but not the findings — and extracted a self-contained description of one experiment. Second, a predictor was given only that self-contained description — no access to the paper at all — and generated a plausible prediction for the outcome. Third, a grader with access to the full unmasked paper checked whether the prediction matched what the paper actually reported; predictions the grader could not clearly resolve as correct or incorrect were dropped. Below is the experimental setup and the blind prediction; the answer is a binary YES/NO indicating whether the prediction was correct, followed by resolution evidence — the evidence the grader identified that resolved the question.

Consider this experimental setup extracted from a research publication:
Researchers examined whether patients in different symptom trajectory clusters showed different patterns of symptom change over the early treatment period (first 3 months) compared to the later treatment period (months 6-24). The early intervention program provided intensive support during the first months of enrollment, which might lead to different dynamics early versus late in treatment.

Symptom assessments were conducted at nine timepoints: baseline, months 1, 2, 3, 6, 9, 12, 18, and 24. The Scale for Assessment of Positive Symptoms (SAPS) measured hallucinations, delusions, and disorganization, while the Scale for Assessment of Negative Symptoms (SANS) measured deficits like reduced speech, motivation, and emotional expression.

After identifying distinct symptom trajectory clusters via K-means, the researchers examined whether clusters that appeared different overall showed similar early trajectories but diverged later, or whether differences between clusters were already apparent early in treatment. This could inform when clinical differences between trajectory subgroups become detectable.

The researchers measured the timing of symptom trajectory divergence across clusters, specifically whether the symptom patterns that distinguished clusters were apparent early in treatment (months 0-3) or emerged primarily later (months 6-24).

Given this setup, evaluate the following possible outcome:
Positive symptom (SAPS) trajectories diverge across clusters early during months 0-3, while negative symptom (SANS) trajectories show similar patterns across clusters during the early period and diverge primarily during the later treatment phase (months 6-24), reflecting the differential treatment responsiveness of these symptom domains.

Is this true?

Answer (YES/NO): NO